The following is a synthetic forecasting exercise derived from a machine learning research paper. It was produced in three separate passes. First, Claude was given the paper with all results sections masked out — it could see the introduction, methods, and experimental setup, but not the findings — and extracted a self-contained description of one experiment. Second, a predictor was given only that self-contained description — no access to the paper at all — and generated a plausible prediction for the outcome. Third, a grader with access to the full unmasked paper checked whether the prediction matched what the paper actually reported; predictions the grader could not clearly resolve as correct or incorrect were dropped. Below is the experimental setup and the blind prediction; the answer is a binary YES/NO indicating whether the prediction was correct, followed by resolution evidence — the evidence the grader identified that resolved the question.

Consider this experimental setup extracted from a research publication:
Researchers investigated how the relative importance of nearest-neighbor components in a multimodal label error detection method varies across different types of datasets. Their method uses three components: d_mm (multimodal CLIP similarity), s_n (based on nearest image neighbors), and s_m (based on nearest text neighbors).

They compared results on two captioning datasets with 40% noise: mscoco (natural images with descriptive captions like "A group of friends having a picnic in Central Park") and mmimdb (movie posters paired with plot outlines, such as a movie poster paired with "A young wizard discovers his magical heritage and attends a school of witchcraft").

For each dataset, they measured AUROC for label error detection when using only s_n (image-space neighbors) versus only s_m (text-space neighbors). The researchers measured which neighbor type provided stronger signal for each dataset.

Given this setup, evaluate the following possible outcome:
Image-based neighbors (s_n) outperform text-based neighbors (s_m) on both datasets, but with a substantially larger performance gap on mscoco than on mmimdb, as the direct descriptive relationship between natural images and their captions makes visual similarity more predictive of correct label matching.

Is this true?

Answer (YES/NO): NO